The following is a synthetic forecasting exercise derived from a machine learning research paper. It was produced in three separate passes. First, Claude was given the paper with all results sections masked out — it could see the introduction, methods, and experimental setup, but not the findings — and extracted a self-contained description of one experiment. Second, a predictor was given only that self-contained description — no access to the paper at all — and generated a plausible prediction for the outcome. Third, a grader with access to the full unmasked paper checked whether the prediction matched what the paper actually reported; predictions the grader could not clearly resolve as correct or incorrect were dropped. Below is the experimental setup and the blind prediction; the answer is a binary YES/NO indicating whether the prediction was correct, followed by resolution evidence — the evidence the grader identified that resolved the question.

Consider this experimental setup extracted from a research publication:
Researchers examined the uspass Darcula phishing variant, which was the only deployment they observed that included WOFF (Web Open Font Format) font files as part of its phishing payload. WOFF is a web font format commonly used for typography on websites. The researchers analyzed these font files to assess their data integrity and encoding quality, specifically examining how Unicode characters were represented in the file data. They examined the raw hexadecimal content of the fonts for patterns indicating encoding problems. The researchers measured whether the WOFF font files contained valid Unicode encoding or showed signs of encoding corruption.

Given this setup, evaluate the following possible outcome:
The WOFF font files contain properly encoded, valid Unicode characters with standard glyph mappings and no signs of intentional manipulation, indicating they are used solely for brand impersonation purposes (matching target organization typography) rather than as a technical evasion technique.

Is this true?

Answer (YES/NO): NO